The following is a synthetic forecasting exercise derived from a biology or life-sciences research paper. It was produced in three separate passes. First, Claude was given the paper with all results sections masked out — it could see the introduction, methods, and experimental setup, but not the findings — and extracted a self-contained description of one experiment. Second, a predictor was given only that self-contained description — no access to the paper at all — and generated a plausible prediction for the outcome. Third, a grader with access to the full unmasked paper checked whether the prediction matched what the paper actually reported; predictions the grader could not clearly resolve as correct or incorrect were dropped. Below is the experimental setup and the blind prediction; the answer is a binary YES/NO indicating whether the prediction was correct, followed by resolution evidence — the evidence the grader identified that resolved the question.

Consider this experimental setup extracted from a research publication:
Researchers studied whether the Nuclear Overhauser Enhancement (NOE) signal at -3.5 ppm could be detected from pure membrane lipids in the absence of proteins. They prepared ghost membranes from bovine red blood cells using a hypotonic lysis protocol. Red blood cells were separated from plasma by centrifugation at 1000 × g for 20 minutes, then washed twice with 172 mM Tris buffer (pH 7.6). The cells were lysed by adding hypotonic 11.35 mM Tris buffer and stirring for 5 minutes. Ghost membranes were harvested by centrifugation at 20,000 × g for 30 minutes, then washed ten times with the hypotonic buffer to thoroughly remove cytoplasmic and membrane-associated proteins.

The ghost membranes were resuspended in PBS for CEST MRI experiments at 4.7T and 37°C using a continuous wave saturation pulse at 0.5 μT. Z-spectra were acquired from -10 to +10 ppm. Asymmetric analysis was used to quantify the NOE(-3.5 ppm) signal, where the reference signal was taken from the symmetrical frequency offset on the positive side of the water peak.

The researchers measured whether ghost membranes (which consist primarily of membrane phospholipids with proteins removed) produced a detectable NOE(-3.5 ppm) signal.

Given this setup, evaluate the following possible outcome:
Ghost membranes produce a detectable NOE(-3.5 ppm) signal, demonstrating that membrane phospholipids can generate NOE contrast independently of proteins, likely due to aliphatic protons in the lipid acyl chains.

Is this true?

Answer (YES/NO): YES